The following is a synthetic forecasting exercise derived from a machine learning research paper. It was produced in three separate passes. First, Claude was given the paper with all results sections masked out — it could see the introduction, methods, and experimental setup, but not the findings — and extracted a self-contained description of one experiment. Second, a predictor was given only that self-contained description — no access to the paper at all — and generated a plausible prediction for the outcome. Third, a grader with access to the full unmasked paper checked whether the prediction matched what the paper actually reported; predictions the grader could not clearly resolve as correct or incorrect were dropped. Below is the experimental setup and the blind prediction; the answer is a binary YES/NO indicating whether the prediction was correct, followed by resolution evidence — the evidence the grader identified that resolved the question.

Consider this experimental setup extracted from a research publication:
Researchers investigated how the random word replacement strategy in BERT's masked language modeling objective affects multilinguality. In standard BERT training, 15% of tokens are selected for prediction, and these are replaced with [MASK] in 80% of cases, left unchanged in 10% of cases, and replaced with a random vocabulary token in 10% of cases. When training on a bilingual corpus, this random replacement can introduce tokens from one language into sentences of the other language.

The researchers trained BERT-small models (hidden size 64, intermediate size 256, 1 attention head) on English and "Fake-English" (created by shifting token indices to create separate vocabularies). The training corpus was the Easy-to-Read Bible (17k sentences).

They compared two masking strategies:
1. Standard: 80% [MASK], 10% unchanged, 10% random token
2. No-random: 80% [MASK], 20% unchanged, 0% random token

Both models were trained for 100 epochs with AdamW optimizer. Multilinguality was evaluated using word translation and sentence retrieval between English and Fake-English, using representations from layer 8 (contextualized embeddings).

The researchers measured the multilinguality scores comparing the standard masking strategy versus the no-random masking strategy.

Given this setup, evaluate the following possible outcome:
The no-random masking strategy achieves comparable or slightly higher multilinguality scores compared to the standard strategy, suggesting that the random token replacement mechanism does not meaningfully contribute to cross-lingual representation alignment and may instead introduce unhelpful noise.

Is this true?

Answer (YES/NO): NO